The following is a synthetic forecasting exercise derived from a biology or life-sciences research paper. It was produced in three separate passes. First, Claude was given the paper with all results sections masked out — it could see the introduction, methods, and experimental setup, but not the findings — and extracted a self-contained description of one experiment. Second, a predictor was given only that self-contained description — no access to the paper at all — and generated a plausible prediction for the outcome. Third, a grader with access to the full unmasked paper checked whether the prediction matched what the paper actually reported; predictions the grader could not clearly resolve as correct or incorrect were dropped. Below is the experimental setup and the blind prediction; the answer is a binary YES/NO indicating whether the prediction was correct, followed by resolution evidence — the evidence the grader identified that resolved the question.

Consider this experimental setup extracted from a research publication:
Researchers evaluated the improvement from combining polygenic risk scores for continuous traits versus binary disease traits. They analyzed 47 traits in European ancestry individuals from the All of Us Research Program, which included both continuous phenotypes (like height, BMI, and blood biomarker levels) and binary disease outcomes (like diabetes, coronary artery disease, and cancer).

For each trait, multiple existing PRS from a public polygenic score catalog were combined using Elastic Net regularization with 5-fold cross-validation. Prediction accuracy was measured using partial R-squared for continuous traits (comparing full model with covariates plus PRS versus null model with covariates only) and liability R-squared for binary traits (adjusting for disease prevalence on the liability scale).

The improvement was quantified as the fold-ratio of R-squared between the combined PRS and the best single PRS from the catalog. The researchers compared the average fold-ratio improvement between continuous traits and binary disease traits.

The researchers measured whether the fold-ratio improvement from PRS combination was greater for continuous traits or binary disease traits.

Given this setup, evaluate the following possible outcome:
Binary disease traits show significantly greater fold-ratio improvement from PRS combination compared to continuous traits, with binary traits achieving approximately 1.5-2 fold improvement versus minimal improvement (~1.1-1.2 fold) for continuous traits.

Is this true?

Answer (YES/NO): NO